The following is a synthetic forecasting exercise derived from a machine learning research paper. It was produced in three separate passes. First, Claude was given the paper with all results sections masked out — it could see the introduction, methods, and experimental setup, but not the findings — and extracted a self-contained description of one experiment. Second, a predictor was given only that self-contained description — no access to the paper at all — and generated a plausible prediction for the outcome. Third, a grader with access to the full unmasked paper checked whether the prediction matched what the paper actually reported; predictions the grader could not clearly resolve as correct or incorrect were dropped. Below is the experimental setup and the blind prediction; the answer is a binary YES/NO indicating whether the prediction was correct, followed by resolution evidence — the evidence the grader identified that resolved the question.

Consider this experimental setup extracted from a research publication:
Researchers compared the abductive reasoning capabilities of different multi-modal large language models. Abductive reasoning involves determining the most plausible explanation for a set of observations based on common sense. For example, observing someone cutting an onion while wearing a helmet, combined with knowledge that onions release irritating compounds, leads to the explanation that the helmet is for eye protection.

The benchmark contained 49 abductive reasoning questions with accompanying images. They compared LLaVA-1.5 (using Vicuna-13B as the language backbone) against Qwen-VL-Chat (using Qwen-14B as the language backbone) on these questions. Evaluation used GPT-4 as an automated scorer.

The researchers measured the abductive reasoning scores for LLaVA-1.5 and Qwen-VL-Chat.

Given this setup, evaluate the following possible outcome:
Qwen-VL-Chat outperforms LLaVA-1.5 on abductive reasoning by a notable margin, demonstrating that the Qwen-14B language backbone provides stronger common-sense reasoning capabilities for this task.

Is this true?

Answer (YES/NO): NO